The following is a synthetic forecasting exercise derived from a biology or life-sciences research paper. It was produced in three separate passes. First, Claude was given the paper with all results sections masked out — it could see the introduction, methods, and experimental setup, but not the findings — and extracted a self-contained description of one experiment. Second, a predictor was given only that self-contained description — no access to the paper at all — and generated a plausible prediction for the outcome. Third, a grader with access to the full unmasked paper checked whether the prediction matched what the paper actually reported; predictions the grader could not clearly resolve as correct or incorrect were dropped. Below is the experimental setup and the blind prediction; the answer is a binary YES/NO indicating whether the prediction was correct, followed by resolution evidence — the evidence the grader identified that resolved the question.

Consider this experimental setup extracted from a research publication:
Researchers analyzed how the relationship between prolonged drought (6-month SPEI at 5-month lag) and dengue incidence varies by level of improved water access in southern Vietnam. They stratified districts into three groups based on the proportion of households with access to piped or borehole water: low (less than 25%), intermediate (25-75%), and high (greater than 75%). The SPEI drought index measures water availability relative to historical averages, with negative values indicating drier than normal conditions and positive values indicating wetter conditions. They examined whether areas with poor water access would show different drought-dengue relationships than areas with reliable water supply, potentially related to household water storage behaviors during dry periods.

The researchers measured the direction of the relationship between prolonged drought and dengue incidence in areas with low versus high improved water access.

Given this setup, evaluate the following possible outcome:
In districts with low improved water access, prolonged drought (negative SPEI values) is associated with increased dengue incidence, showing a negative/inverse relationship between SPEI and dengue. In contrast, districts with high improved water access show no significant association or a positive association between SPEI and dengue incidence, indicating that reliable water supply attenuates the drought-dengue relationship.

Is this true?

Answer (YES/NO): NO